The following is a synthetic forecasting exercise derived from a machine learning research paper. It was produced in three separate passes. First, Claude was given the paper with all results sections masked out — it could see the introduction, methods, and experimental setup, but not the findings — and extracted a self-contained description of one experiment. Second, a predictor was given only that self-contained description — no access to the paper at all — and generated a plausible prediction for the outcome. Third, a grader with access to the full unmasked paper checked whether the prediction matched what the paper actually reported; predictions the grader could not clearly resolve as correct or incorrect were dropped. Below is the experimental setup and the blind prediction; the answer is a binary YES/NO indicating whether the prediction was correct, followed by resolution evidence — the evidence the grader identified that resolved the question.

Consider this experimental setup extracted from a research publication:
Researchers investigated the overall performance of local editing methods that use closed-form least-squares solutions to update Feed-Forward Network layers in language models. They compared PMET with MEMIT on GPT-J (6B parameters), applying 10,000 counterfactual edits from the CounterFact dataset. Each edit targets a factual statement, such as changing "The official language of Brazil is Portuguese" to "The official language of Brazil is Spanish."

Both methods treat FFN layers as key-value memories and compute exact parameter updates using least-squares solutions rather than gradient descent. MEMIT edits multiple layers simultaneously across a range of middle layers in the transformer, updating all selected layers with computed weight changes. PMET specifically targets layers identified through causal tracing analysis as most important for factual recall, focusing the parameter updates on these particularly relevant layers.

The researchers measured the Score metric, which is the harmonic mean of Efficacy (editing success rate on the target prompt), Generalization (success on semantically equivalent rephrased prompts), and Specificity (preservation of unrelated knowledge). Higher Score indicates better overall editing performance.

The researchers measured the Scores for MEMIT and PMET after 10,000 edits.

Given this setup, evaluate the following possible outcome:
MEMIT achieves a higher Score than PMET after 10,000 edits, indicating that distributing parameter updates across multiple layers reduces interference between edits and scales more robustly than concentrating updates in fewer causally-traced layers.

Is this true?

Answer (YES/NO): NO